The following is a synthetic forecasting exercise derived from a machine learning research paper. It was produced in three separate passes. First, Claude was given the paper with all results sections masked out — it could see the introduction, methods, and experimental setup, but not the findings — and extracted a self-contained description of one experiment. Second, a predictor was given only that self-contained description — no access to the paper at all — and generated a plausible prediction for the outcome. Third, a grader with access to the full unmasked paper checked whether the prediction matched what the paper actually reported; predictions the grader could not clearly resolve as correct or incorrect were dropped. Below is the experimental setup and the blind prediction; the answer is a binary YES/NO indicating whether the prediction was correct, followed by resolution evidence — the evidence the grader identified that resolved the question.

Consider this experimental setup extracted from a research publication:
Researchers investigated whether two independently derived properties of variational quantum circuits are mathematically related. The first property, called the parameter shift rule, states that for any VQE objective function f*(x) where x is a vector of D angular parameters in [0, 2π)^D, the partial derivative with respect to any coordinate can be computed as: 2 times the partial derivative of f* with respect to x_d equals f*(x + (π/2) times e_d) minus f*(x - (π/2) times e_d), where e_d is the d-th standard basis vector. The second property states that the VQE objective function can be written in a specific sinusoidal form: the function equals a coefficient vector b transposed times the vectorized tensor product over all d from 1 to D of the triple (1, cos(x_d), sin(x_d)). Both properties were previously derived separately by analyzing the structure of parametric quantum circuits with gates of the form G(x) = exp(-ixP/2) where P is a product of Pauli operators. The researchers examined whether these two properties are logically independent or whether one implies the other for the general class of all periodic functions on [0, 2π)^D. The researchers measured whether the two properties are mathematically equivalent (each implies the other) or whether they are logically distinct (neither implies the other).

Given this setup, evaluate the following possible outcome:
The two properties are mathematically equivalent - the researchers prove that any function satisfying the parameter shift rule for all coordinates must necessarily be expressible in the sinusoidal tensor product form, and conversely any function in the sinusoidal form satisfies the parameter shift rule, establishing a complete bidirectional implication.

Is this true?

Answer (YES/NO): YES